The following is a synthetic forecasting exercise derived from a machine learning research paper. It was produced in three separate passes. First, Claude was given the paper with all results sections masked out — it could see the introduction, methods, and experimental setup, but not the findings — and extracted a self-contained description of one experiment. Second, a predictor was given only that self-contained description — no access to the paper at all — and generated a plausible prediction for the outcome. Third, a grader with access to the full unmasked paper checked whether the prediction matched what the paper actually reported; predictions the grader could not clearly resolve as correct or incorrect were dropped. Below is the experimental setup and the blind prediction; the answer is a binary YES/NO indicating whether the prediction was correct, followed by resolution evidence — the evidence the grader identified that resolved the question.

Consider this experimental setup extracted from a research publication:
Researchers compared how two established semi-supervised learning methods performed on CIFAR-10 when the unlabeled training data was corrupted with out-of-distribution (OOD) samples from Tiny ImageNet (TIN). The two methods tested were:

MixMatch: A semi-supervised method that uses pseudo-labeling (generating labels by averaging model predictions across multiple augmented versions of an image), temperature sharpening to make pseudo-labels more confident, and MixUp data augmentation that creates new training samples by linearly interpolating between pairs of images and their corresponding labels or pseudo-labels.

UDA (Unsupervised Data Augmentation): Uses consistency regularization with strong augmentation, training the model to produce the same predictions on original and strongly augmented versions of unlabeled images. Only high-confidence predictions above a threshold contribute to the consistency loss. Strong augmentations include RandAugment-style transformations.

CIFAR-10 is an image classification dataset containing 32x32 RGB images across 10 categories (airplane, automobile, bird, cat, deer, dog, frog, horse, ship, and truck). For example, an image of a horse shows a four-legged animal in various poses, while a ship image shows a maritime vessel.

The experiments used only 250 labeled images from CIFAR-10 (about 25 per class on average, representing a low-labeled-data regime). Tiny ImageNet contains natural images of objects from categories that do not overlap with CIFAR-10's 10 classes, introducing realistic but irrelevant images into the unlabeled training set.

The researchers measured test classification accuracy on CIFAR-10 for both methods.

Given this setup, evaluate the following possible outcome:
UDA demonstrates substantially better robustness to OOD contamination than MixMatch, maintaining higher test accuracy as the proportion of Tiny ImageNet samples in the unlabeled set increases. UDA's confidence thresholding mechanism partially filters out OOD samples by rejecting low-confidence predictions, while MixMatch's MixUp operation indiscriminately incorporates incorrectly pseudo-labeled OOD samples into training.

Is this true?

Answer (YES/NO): YES